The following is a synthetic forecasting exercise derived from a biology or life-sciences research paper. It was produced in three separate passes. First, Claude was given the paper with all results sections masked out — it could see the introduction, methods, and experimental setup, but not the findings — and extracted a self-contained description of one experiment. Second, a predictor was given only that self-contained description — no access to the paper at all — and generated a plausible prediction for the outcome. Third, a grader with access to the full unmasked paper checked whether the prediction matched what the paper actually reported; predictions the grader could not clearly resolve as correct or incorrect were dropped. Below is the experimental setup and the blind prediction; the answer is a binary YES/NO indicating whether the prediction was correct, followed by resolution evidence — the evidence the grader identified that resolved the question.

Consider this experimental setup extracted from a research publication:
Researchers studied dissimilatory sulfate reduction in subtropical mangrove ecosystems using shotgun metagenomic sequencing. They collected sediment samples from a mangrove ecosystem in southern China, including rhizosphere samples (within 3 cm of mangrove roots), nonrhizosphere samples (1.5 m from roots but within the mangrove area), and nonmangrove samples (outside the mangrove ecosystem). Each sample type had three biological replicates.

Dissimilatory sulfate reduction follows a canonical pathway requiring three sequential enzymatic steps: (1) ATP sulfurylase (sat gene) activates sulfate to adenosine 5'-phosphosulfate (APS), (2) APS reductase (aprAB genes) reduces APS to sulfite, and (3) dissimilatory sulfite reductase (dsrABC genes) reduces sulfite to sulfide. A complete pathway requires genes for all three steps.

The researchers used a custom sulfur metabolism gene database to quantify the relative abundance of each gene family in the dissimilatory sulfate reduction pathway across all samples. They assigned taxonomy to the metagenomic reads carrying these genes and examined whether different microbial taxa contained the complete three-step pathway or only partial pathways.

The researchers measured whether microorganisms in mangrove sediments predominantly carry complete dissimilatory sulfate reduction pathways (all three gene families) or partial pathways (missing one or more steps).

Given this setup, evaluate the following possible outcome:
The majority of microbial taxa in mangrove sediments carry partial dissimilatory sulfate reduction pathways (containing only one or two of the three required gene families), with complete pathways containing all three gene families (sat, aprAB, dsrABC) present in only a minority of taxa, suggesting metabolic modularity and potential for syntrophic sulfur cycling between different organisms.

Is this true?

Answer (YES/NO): YES